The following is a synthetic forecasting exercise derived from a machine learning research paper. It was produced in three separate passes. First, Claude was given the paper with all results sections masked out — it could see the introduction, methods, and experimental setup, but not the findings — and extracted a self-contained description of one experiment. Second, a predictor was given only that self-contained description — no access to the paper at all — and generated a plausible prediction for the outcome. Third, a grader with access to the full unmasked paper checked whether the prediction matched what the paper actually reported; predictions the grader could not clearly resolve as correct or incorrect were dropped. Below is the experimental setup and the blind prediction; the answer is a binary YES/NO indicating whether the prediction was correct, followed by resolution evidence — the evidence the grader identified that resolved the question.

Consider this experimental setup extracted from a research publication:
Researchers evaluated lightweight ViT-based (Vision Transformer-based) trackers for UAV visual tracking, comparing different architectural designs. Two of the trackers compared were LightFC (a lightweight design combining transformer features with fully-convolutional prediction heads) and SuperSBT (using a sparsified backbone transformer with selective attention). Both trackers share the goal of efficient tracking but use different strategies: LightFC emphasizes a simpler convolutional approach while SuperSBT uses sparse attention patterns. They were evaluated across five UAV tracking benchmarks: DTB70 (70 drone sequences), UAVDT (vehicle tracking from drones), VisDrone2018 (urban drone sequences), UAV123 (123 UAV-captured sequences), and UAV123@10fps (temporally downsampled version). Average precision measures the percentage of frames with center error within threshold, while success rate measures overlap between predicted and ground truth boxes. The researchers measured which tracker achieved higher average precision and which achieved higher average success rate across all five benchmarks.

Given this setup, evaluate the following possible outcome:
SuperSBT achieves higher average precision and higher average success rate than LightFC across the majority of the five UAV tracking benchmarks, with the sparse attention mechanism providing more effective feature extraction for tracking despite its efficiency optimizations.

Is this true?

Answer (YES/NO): YES